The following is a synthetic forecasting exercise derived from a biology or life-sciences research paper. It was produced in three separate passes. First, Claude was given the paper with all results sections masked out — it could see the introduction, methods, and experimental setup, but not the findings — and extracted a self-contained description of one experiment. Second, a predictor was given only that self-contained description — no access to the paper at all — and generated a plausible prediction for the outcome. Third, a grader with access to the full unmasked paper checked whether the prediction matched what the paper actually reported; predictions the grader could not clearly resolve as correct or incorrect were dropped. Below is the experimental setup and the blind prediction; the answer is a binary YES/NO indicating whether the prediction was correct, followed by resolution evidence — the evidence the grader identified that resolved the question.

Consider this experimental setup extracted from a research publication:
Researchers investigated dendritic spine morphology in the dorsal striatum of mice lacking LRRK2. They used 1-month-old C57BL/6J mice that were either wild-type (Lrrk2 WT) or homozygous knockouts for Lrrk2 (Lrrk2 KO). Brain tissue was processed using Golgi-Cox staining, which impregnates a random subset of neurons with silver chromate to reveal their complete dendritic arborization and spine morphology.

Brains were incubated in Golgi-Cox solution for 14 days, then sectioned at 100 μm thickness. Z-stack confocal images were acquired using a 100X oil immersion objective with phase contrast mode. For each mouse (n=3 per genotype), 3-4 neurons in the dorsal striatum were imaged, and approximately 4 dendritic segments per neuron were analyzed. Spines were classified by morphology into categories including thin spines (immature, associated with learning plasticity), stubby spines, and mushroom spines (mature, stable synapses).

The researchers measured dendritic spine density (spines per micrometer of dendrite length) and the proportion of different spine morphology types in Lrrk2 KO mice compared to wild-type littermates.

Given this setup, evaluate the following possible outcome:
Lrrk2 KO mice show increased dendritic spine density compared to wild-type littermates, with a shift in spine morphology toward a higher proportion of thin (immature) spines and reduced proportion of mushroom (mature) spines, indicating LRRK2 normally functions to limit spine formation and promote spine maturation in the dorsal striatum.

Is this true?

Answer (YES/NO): NO